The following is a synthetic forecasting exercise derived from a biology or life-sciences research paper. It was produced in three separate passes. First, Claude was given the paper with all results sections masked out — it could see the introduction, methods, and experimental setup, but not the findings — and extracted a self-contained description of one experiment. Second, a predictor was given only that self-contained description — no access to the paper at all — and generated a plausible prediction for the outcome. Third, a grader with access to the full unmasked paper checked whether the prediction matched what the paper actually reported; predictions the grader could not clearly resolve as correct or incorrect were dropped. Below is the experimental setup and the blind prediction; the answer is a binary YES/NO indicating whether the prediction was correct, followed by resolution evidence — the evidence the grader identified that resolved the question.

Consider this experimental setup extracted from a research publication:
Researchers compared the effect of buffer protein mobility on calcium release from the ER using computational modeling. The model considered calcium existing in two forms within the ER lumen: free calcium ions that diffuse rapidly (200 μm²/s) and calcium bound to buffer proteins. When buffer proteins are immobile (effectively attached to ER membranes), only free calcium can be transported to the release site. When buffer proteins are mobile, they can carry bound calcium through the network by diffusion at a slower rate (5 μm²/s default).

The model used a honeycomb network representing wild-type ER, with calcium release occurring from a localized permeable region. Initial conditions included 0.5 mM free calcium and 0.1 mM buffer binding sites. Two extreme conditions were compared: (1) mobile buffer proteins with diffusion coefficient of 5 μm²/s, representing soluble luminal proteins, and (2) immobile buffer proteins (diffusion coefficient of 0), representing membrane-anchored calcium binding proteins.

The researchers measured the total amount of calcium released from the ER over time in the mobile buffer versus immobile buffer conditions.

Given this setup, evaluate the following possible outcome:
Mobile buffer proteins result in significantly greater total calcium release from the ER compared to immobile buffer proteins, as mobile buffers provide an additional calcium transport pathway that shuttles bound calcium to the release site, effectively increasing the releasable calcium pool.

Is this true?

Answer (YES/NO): YES